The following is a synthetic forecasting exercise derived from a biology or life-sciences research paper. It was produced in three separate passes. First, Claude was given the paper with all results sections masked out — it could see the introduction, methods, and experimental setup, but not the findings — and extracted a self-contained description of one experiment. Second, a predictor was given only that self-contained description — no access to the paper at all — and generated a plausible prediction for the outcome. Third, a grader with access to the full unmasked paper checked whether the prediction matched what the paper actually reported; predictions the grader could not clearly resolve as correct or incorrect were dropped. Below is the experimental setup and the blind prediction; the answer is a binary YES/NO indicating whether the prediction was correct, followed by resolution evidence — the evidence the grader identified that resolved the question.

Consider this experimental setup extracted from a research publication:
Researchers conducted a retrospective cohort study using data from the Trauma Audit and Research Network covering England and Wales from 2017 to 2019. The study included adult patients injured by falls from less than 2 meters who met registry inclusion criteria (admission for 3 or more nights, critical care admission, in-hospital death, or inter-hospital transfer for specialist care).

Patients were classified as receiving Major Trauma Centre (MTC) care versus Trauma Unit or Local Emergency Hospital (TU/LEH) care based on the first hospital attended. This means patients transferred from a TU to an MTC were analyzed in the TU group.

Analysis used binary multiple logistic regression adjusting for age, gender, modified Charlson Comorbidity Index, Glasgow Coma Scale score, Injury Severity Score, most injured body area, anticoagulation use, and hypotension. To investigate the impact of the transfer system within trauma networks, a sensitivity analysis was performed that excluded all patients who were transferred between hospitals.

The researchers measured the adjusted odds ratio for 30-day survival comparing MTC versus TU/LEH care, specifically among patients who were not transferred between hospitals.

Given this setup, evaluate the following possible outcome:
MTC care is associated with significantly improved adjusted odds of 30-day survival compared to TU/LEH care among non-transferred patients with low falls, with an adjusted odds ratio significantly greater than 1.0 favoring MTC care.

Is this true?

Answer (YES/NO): YES